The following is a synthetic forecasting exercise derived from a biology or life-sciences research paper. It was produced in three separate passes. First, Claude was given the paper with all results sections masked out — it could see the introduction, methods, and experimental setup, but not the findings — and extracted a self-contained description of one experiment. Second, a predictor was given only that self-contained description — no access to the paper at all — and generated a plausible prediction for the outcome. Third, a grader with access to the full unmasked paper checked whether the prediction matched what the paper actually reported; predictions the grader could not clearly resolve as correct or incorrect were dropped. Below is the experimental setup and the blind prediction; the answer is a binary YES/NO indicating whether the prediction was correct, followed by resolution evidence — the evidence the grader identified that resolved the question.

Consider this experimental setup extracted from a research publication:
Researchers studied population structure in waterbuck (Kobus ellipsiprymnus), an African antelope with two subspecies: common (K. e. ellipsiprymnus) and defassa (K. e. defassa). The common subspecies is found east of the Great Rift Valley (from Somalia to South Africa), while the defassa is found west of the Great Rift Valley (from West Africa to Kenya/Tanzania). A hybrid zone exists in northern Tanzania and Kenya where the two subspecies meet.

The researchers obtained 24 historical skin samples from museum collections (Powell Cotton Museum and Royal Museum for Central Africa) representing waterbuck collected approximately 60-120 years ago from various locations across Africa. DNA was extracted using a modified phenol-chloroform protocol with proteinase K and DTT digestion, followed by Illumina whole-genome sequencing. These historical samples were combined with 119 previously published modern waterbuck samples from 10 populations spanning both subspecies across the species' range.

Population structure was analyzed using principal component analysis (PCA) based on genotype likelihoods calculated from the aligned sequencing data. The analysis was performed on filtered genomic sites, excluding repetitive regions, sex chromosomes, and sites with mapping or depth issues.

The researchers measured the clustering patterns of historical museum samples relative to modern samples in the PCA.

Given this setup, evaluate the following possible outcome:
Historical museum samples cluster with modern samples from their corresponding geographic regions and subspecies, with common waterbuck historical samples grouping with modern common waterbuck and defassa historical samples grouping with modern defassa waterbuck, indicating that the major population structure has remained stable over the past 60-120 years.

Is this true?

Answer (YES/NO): YES